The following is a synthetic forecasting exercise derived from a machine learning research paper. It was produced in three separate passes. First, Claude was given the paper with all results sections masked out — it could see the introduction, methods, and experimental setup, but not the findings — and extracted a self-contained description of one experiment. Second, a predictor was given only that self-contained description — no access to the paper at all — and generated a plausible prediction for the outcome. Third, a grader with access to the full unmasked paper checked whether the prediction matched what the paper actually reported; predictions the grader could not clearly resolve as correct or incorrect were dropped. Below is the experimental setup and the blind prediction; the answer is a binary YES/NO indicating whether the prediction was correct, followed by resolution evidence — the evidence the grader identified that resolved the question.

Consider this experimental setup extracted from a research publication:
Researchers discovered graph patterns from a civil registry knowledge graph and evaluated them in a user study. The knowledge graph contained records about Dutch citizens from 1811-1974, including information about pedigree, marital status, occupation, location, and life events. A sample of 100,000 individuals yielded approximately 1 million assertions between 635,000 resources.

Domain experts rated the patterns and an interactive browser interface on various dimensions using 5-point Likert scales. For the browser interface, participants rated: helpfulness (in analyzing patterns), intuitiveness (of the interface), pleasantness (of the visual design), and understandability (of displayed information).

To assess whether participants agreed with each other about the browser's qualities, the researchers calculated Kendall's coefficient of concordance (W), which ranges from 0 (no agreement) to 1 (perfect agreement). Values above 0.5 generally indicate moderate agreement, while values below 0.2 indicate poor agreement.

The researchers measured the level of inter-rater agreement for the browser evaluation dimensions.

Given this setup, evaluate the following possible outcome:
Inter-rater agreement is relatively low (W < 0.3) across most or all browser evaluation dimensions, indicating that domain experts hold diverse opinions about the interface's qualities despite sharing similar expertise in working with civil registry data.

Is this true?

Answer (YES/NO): YES